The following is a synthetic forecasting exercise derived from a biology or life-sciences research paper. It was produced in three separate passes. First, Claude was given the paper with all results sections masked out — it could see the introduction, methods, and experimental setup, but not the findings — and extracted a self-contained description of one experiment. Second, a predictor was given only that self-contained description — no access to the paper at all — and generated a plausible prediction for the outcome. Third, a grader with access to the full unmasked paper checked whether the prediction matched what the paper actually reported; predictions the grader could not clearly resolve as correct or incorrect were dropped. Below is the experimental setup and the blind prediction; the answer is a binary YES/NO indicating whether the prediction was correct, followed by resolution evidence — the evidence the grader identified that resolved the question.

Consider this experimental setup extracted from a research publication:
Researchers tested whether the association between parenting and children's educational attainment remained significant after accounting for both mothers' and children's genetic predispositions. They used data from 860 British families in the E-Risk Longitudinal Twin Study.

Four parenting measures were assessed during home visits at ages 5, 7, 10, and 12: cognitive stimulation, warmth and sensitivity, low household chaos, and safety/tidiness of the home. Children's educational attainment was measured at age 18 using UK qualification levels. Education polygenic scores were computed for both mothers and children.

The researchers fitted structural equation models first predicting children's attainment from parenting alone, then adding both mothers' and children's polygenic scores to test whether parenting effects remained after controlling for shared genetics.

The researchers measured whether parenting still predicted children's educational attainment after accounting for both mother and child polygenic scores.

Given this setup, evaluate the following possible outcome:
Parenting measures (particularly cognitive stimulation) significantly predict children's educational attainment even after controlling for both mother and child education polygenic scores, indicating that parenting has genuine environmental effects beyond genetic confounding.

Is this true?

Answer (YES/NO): YES